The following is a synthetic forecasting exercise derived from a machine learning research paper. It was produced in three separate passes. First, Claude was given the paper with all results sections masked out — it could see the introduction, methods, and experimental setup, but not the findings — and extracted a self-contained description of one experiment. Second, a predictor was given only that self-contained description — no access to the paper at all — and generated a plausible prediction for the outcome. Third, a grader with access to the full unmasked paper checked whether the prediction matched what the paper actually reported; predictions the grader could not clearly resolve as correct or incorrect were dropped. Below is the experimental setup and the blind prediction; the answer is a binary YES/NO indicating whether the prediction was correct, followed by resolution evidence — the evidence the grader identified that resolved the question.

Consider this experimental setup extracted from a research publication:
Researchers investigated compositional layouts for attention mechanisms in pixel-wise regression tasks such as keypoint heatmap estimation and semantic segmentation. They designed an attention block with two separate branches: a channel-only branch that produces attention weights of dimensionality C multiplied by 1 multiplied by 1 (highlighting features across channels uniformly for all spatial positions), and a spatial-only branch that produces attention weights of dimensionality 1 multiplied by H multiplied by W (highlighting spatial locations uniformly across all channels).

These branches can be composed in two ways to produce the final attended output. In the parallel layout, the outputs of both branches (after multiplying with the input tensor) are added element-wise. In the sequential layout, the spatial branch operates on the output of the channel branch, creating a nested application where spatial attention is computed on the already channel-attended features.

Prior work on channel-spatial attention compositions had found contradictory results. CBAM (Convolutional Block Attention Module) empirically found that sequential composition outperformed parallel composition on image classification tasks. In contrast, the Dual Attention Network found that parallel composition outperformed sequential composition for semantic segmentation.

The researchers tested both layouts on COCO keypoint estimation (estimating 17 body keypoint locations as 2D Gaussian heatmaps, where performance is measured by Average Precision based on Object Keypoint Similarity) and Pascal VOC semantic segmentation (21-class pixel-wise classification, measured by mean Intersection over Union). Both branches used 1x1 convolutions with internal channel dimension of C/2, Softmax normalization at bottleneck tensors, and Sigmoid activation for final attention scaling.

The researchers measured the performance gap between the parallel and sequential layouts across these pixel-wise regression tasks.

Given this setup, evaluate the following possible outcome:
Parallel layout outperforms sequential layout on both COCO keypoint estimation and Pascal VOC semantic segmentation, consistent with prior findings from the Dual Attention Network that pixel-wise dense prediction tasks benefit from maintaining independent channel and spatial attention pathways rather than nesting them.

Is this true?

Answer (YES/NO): NO